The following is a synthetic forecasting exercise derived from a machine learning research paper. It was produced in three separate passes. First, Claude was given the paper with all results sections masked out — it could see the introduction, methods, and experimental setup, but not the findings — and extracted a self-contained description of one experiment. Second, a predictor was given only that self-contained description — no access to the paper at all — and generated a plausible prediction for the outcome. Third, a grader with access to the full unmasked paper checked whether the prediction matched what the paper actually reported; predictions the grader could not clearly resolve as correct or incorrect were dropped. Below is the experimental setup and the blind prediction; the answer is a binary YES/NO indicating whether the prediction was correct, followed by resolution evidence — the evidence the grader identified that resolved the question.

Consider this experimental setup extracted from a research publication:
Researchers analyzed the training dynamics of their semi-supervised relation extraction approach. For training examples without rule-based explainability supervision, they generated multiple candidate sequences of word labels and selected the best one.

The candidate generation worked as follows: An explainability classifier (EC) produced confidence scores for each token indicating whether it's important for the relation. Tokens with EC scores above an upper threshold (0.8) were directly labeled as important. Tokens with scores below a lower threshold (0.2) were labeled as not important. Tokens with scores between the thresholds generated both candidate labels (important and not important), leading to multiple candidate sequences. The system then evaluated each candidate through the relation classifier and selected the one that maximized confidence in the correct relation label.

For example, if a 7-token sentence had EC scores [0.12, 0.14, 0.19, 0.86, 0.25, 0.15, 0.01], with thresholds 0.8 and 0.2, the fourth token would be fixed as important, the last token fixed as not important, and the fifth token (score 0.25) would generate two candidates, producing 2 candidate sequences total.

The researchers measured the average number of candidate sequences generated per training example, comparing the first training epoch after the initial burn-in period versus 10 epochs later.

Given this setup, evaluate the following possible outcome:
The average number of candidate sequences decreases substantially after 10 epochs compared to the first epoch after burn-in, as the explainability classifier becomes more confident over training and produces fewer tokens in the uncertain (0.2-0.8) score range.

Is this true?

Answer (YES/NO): YES